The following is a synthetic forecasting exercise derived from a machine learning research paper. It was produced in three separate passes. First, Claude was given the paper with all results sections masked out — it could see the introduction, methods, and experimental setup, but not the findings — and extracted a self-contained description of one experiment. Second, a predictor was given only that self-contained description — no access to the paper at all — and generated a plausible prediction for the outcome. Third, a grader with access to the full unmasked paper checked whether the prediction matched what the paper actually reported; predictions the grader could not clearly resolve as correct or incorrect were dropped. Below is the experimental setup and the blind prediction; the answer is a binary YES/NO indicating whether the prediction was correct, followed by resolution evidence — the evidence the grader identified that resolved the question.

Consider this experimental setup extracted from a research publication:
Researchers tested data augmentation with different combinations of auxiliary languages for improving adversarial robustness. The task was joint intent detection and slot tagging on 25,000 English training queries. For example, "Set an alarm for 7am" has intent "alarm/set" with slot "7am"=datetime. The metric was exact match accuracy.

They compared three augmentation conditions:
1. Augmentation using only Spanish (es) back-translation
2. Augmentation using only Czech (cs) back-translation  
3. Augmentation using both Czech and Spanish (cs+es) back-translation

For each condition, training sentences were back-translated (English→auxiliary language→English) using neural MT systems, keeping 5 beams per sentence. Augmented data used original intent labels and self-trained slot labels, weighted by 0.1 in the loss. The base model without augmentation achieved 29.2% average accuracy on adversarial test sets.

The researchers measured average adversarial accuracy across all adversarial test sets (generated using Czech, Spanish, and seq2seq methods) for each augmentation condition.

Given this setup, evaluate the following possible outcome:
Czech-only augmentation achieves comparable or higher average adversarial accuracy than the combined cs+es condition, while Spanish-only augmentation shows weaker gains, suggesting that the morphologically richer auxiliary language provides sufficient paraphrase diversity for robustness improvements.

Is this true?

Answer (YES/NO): NO